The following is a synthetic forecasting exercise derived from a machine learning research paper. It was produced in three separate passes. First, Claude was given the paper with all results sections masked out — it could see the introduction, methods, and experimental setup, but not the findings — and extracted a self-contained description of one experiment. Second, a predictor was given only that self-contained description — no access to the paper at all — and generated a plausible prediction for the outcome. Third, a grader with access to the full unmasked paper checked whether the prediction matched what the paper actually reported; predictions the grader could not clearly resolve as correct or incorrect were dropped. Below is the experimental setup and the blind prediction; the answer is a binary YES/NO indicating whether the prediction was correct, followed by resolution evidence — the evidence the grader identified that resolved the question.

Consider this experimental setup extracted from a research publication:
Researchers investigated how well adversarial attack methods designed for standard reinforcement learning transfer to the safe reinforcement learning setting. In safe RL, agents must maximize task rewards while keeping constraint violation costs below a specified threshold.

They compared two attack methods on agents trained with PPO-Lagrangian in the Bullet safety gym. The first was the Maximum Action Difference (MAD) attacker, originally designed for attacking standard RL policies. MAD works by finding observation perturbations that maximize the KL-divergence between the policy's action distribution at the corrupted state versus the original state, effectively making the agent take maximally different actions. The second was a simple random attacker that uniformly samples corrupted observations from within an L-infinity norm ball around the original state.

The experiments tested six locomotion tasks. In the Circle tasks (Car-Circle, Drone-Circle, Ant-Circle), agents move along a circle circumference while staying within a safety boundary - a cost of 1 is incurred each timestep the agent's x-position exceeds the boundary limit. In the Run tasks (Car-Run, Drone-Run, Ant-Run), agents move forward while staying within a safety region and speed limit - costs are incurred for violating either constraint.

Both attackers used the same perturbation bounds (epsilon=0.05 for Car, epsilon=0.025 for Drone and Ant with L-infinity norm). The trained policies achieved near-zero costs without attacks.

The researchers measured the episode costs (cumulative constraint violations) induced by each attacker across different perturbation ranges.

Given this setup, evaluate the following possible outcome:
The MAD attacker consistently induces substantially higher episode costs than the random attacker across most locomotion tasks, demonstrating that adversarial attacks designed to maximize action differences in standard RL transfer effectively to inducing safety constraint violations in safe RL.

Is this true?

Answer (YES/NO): NO